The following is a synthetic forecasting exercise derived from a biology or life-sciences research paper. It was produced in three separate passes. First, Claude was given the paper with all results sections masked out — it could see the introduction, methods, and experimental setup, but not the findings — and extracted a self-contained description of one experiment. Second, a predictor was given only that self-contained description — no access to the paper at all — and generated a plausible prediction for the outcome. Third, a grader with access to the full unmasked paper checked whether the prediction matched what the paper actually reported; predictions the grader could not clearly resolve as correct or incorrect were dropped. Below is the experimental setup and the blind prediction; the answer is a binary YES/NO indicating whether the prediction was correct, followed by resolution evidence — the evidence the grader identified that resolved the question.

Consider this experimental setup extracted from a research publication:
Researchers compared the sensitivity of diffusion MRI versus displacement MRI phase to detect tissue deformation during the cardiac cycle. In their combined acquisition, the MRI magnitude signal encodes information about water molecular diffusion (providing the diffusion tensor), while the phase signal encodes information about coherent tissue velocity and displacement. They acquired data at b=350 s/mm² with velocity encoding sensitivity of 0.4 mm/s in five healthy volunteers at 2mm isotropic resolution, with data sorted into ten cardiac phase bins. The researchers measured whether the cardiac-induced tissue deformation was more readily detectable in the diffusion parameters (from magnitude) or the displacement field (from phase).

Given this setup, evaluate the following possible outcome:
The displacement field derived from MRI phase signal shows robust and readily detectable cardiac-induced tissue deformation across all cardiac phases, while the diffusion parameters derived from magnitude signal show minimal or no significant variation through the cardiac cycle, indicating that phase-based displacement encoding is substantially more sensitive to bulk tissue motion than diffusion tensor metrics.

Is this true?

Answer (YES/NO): NO